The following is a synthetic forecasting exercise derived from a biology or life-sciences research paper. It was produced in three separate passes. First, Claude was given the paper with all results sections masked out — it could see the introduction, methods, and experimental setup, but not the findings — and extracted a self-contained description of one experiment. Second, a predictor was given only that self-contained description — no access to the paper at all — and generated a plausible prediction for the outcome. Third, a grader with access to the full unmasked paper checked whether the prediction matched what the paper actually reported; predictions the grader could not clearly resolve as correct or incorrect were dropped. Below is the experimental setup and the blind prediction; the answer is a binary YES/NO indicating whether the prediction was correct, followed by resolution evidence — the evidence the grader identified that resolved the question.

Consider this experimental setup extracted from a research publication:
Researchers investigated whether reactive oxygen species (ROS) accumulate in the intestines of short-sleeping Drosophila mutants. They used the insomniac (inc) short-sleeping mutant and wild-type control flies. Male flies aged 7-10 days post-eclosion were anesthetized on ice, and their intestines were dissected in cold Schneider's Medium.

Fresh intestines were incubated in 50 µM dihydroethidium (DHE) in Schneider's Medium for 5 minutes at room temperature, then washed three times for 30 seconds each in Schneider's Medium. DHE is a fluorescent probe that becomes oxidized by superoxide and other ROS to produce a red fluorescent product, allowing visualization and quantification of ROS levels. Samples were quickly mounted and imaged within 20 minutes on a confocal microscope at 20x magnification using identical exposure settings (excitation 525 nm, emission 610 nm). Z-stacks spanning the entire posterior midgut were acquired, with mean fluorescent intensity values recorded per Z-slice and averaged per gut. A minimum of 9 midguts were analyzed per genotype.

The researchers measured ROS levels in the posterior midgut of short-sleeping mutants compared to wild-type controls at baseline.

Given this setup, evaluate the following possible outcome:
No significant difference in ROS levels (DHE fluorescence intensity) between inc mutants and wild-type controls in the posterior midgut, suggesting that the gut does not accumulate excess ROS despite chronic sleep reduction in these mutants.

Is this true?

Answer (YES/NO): NO